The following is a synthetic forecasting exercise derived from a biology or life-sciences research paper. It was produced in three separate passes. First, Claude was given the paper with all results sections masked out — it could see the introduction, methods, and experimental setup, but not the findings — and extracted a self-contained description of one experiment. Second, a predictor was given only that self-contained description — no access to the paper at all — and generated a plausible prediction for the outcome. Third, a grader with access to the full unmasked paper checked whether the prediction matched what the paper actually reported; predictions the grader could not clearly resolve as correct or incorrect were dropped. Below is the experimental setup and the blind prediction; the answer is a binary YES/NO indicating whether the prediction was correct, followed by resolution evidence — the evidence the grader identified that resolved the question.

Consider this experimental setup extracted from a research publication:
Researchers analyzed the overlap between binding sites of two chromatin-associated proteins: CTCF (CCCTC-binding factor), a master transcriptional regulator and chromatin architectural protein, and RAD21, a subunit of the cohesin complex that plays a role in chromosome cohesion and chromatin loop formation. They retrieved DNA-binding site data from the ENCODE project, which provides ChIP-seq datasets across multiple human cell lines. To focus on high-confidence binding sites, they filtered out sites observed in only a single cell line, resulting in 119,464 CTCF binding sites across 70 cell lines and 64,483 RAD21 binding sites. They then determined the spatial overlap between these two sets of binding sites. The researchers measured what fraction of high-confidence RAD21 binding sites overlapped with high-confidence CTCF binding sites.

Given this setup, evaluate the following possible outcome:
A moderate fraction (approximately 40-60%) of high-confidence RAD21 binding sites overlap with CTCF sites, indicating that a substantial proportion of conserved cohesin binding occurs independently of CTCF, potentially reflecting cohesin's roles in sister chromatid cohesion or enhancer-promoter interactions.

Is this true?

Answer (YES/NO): NO